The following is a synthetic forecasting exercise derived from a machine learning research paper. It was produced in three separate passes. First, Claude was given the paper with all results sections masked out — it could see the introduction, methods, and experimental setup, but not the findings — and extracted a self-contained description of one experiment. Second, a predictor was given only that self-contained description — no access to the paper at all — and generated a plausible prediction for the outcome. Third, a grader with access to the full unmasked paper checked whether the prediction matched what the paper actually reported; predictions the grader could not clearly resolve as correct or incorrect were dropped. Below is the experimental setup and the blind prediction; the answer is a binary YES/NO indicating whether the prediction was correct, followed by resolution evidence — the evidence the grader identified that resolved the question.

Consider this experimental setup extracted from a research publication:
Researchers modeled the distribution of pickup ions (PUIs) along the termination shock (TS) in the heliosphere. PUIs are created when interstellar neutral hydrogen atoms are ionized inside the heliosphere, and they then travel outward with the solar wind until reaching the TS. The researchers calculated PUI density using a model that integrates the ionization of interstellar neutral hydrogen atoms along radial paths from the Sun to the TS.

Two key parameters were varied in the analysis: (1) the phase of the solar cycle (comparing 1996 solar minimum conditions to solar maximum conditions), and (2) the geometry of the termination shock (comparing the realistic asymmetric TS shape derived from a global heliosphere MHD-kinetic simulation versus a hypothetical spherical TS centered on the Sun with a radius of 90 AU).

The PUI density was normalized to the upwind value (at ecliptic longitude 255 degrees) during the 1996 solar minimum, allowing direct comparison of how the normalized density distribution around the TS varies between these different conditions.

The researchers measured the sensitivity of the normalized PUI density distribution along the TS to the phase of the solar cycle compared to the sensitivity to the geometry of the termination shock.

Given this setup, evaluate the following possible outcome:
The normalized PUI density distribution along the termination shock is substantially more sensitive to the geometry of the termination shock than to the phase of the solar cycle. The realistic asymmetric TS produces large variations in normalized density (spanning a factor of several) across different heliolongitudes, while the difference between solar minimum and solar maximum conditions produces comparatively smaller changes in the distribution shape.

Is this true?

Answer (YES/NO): YES